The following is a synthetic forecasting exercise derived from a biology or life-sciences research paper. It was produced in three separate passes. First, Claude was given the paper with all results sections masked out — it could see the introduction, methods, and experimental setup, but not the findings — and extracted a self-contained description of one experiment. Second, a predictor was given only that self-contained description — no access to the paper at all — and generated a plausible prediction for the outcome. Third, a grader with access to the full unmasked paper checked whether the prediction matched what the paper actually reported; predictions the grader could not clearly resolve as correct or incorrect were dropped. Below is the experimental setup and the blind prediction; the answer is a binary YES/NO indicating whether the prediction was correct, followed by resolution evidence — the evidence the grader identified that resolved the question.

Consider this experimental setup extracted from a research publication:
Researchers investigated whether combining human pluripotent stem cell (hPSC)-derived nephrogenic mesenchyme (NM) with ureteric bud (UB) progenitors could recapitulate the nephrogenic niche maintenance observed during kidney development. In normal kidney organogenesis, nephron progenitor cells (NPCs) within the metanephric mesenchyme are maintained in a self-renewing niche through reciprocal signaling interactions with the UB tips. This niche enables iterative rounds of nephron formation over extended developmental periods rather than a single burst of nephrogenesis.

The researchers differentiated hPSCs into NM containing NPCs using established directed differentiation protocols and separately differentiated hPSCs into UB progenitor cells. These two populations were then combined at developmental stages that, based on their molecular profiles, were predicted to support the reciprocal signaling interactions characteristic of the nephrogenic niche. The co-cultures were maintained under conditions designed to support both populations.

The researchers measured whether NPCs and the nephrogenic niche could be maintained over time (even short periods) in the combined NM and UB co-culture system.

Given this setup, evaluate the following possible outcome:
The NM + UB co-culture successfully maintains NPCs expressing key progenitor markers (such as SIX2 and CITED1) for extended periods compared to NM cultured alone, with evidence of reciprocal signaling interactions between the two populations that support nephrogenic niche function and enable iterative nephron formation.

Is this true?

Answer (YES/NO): NO